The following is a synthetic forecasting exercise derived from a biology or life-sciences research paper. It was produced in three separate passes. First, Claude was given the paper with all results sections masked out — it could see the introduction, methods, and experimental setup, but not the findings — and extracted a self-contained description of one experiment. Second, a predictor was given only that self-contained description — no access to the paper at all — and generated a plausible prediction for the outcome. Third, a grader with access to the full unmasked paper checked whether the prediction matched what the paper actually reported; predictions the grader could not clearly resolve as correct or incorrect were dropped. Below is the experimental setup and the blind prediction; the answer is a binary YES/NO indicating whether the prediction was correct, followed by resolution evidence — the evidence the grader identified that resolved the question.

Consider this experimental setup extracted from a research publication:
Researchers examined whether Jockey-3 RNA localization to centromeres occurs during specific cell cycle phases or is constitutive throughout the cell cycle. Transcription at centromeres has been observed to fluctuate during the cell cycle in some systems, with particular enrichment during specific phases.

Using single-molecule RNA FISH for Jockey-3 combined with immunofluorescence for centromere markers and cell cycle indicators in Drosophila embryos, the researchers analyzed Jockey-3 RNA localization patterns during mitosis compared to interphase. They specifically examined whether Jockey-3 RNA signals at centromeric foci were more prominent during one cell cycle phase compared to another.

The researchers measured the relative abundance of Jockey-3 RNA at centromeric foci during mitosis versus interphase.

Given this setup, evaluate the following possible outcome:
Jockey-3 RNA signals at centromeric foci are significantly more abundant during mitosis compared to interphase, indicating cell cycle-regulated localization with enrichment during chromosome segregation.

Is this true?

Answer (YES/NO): YES